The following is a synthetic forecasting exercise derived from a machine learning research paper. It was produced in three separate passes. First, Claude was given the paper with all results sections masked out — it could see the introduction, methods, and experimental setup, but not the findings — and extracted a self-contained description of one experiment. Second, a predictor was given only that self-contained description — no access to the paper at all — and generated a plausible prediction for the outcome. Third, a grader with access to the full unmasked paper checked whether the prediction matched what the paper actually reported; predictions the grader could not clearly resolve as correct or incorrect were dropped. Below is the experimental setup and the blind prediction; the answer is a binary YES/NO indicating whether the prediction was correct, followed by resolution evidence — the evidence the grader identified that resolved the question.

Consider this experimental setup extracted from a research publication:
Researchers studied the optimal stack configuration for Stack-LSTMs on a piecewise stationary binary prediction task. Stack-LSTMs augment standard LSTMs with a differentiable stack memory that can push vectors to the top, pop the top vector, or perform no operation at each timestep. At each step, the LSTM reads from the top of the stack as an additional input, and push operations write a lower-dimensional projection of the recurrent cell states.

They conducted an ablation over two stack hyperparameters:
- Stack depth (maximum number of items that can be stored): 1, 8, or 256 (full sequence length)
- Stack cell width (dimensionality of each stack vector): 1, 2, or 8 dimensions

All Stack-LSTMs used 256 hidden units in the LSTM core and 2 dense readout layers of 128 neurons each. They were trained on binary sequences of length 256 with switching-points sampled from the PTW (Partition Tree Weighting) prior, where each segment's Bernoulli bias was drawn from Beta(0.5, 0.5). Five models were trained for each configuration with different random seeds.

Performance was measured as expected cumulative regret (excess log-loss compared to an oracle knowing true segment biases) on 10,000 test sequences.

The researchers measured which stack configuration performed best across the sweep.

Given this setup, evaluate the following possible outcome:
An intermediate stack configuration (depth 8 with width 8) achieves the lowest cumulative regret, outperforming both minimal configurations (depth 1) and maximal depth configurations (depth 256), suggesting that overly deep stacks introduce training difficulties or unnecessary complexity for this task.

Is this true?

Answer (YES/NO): YES